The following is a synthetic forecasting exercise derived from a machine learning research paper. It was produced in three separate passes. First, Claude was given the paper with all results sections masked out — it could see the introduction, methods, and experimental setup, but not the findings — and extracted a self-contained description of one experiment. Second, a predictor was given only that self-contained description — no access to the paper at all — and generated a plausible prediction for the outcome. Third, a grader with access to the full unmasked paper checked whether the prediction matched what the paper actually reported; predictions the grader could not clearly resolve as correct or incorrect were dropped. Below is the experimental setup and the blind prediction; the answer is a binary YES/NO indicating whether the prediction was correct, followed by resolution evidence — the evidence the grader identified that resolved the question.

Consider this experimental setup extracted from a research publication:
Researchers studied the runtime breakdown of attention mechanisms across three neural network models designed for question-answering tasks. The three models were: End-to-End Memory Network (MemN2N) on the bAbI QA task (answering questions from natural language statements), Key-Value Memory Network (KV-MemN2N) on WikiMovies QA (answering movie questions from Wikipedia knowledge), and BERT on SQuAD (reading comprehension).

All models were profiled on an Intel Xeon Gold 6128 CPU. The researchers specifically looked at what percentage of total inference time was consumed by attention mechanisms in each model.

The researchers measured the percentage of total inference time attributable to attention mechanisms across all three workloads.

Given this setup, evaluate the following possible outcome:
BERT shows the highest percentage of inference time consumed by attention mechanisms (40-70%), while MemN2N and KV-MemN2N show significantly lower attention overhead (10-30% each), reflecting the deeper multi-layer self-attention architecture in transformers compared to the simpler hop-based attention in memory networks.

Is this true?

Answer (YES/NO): NO